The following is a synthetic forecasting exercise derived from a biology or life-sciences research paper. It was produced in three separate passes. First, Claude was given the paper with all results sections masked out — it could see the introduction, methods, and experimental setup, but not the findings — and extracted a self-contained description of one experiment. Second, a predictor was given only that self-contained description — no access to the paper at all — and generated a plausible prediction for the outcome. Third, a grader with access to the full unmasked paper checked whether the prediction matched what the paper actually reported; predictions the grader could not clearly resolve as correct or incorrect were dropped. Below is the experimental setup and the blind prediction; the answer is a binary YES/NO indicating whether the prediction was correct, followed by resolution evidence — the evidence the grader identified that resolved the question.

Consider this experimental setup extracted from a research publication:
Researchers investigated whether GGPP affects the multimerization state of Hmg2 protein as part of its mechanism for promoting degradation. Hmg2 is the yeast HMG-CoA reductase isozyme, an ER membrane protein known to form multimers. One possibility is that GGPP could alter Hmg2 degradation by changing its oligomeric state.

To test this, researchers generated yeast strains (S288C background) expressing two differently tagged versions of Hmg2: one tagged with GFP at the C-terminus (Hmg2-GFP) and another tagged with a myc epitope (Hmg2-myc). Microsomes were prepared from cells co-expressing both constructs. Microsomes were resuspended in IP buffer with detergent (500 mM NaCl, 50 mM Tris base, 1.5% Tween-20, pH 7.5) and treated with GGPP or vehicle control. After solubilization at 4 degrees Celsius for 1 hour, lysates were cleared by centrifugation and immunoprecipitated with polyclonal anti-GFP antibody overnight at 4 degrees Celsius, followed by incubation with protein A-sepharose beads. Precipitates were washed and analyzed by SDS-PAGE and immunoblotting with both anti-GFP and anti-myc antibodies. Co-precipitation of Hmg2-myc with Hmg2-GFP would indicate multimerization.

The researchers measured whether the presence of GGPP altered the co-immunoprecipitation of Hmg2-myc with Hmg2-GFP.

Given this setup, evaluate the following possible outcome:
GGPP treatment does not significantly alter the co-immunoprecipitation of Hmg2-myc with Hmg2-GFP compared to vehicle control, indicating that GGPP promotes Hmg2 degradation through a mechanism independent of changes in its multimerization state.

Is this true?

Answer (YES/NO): YES